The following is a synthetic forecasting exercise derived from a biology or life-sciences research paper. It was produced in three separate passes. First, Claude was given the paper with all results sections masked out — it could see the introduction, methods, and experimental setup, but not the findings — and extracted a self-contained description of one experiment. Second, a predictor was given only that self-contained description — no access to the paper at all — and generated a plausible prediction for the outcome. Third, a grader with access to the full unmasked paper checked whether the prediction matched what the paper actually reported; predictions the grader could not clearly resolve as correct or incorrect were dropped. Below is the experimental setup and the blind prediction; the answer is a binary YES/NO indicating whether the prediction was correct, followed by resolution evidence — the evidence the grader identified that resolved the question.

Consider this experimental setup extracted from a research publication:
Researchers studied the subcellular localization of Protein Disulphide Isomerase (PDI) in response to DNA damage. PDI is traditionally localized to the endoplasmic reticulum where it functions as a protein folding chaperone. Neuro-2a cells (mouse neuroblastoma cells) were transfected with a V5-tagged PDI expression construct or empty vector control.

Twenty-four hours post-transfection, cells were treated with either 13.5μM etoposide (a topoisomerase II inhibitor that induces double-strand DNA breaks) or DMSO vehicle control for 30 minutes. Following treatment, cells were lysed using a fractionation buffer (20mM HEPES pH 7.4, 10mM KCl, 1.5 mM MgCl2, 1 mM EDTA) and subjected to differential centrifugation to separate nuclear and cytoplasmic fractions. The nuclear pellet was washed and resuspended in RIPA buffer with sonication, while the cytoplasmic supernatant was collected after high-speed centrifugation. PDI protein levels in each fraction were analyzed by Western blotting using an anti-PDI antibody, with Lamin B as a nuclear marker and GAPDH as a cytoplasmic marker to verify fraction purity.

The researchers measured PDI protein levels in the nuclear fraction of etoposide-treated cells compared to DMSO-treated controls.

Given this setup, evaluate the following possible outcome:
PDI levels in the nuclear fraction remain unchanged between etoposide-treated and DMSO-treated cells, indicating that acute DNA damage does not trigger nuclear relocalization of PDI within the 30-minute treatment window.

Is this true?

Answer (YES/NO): NO